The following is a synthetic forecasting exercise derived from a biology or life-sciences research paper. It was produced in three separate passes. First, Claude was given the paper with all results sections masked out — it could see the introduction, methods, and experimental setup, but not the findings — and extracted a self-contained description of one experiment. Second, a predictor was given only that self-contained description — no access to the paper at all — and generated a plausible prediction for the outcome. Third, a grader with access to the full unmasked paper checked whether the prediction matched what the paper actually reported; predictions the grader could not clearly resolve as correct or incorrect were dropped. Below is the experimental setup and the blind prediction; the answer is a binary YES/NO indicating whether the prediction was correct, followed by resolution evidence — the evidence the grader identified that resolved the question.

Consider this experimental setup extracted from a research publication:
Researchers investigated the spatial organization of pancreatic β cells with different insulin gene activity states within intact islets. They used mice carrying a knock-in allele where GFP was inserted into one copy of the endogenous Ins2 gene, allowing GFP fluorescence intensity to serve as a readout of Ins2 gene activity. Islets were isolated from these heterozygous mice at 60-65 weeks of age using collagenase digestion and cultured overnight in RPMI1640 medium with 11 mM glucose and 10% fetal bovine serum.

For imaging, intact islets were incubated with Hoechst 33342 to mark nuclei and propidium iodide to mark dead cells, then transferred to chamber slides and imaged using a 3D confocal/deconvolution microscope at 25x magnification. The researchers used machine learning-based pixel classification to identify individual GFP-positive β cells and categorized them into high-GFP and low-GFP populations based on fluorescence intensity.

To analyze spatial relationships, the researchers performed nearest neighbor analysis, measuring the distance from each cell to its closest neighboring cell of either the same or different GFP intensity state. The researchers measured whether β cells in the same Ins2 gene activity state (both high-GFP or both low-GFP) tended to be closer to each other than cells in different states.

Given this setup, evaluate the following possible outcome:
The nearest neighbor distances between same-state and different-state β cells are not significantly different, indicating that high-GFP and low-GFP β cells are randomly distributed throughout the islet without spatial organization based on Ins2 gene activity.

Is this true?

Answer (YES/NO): NO